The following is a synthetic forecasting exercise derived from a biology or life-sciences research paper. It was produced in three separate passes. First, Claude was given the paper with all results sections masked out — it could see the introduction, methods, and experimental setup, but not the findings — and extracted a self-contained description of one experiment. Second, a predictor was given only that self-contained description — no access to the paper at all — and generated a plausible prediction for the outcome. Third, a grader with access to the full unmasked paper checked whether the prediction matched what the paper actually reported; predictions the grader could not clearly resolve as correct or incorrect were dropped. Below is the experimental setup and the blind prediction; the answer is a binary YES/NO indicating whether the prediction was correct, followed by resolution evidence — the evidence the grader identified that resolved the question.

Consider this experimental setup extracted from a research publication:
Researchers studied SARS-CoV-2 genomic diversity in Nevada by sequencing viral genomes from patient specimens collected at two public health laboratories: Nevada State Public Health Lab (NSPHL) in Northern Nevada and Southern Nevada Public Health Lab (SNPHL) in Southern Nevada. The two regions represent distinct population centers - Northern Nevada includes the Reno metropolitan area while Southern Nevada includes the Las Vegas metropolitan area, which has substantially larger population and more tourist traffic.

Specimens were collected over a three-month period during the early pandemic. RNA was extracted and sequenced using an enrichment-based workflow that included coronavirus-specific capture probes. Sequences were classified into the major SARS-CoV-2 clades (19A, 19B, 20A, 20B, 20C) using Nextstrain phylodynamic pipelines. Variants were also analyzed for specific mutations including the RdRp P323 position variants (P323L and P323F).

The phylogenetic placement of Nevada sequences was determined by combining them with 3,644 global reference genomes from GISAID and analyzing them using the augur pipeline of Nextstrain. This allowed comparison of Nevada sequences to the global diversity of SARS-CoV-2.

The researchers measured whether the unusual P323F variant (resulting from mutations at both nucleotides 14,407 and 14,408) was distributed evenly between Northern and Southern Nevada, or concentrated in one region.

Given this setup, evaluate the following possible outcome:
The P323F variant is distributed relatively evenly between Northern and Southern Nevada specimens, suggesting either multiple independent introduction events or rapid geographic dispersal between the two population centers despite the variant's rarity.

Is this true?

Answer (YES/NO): NO